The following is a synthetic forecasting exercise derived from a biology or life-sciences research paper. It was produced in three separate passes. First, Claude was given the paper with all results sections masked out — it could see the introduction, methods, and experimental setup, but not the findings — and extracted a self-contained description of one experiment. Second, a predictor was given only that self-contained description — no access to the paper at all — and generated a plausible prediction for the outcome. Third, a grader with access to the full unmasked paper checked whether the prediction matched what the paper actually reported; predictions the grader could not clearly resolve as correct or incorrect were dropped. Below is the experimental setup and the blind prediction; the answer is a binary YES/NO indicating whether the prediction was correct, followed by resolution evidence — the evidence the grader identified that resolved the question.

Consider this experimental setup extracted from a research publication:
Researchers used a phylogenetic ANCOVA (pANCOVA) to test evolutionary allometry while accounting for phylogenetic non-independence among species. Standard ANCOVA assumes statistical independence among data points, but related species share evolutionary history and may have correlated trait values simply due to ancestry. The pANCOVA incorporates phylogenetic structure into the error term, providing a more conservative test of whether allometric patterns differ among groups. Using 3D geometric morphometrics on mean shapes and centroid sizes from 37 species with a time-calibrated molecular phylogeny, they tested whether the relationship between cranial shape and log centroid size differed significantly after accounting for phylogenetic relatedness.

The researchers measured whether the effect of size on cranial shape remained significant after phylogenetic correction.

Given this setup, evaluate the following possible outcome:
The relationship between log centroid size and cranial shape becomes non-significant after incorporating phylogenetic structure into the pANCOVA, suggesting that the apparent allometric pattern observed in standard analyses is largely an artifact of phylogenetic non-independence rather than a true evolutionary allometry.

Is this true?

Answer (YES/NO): NO